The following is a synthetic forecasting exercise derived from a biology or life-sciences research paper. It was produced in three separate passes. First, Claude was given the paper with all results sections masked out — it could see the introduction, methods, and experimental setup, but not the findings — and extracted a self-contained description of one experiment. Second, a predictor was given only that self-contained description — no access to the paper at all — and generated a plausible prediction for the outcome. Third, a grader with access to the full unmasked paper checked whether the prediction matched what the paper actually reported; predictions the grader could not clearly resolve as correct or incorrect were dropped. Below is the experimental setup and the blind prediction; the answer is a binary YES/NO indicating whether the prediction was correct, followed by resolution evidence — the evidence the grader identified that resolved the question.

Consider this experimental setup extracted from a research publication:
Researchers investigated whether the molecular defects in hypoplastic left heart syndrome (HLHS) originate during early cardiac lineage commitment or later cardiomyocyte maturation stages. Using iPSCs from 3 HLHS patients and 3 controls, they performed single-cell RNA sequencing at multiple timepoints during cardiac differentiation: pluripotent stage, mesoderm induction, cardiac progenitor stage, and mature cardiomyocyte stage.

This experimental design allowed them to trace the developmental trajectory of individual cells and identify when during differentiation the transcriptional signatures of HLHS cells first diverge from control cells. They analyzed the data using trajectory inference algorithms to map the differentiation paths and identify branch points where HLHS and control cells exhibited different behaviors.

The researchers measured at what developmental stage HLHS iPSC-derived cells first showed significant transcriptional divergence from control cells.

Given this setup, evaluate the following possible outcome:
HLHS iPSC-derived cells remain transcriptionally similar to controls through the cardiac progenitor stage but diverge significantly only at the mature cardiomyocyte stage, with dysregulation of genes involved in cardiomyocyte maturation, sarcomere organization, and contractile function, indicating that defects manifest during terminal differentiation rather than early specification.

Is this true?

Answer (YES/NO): NO